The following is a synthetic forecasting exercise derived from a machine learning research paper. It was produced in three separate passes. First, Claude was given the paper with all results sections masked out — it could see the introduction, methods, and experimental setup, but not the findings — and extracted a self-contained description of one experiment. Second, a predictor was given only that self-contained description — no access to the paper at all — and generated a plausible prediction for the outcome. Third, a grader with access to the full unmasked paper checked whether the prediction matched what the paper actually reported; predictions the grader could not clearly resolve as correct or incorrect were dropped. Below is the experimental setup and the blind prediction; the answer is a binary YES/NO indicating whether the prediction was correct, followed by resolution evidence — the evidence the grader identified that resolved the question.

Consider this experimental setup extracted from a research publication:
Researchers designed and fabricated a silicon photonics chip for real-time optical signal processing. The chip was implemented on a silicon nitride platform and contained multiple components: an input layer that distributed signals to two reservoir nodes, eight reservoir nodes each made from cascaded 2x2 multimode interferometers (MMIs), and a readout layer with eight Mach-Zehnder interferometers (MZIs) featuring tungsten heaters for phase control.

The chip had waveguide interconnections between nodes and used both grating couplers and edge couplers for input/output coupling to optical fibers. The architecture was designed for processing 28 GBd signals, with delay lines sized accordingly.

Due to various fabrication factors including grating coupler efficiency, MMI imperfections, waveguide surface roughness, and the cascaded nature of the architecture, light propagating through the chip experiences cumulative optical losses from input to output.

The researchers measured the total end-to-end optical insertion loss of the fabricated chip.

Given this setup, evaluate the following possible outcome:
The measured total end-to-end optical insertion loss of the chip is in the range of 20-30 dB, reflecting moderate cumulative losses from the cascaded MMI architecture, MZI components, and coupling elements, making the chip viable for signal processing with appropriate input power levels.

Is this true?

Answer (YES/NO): YES